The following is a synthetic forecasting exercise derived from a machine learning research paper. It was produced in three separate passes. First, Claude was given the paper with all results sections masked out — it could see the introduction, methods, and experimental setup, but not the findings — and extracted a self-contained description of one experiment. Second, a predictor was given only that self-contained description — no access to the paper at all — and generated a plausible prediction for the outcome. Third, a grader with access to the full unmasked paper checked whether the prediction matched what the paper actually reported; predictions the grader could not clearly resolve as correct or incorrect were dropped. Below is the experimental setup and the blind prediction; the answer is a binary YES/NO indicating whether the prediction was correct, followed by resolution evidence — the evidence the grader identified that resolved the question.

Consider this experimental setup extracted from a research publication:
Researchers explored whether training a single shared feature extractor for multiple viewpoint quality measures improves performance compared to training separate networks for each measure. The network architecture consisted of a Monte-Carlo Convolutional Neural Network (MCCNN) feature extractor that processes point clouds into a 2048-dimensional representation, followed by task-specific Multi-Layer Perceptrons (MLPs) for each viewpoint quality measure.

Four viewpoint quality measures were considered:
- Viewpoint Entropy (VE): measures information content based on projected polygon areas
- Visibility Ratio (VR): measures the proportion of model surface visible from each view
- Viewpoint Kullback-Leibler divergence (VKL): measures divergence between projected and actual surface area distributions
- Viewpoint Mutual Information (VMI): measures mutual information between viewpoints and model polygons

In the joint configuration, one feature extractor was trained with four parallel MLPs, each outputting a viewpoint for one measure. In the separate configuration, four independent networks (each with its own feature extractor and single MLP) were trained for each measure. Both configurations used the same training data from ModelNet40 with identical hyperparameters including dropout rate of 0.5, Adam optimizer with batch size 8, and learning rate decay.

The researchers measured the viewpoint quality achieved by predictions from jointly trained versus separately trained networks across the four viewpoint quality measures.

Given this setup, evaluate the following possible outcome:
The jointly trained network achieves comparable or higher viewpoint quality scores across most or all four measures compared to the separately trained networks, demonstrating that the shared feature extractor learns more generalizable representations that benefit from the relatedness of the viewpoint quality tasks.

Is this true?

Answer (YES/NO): YES